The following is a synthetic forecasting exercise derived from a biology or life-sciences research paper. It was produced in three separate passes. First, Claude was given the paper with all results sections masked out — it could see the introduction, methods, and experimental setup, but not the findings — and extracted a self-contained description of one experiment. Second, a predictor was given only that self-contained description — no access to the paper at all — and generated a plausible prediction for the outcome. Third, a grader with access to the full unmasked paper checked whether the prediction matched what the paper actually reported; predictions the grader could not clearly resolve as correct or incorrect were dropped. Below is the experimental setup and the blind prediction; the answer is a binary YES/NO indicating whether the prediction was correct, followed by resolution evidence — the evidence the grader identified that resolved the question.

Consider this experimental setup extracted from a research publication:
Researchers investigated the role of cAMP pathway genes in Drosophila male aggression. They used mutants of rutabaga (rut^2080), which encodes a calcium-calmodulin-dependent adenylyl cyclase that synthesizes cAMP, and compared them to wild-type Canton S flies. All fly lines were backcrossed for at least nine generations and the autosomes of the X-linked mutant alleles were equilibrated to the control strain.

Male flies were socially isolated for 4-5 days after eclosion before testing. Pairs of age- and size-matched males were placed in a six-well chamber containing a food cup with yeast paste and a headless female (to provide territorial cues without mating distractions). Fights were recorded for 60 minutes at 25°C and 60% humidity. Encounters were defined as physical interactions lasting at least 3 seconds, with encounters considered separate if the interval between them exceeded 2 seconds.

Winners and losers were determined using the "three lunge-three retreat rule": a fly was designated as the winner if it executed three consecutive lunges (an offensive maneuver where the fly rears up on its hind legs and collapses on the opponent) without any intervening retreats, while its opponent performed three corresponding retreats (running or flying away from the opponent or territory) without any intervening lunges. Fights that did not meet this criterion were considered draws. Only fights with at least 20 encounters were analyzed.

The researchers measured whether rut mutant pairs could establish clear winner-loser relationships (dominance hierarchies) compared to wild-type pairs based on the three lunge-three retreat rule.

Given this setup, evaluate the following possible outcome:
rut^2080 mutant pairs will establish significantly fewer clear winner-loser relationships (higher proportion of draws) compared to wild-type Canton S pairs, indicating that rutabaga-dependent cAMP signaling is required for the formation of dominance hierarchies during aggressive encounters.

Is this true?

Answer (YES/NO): YES